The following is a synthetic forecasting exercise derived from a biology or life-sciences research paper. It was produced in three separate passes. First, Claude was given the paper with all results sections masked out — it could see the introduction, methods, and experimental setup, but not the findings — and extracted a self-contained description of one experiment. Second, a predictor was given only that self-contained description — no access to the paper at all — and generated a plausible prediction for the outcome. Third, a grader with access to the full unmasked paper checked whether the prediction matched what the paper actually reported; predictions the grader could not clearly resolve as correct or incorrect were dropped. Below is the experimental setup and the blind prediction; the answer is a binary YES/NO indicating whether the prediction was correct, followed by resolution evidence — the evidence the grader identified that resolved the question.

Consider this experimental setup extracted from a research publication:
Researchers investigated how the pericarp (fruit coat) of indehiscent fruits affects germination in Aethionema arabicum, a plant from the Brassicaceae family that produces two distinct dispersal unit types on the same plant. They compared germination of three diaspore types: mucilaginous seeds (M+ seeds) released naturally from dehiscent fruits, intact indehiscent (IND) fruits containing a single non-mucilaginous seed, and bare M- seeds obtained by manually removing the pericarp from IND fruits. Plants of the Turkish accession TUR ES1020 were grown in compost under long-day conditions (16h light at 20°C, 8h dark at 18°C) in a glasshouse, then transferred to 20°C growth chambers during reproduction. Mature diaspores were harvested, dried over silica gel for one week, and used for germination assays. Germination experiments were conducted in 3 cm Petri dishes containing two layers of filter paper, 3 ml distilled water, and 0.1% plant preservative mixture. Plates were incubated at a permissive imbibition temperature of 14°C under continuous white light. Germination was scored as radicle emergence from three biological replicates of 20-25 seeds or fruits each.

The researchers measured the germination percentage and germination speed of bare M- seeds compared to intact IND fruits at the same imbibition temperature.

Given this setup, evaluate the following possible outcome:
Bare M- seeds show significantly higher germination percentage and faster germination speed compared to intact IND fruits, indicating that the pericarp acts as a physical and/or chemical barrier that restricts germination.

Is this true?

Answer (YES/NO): YES